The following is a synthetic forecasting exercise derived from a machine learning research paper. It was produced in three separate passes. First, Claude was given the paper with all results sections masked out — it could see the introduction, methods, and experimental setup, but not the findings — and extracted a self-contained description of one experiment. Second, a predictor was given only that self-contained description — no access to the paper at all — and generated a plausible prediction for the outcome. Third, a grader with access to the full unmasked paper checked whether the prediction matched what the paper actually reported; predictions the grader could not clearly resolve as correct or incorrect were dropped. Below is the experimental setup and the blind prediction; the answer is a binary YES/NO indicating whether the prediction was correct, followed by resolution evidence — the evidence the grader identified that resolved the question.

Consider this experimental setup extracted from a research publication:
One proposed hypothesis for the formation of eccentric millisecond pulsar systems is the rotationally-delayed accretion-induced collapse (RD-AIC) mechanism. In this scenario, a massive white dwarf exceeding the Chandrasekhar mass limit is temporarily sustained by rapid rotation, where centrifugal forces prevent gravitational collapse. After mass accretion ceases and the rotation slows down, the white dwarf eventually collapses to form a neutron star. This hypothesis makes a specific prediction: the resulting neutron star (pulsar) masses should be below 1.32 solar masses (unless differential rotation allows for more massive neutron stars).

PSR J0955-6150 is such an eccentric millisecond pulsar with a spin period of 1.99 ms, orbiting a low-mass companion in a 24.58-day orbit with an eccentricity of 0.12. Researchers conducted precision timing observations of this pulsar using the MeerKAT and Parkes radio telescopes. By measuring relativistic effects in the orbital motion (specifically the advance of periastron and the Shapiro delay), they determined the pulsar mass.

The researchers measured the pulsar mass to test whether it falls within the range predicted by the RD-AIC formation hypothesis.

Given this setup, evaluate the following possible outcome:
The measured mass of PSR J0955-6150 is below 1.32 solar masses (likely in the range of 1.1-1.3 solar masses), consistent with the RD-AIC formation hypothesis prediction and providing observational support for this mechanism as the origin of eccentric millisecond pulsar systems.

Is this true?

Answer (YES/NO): NO